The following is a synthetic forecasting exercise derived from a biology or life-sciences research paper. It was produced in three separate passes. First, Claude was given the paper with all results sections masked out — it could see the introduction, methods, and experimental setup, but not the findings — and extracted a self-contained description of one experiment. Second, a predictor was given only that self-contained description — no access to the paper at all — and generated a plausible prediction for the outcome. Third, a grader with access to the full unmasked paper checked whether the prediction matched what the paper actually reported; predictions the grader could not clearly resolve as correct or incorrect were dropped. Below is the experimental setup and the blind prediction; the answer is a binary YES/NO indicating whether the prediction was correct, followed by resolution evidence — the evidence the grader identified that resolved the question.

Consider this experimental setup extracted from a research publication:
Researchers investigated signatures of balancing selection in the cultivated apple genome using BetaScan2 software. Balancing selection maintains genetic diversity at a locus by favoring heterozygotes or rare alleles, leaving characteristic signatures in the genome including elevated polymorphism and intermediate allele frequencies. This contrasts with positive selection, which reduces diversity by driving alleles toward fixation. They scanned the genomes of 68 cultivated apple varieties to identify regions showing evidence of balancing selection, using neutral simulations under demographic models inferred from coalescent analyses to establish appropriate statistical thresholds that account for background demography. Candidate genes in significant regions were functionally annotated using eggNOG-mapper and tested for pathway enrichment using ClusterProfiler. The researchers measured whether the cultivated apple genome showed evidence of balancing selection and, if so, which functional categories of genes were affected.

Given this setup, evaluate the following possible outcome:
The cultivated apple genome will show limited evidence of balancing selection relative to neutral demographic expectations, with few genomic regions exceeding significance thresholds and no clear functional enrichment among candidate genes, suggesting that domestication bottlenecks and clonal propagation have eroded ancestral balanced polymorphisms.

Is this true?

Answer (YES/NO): NO